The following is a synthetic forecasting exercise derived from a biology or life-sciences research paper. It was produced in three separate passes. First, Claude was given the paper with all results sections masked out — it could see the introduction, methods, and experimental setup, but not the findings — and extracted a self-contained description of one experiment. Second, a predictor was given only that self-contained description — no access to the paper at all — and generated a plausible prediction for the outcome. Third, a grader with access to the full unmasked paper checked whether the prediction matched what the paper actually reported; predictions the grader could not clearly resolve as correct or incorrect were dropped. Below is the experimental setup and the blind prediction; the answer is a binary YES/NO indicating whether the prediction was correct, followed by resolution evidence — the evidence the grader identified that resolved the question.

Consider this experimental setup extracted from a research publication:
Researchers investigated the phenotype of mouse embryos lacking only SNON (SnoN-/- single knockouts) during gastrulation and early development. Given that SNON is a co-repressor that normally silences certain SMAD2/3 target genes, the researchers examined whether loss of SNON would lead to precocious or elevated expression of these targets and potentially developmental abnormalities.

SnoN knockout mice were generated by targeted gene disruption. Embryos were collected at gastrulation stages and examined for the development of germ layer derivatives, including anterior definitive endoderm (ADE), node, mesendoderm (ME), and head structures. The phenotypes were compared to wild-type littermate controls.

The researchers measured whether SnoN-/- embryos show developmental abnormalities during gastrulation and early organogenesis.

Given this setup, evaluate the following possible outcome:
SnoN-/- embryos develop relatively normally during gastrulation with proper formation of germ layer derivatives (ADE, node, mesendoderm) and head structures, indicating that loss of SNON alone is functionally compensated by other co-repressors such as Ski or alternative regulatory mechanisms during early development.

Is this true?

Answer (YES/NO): YES